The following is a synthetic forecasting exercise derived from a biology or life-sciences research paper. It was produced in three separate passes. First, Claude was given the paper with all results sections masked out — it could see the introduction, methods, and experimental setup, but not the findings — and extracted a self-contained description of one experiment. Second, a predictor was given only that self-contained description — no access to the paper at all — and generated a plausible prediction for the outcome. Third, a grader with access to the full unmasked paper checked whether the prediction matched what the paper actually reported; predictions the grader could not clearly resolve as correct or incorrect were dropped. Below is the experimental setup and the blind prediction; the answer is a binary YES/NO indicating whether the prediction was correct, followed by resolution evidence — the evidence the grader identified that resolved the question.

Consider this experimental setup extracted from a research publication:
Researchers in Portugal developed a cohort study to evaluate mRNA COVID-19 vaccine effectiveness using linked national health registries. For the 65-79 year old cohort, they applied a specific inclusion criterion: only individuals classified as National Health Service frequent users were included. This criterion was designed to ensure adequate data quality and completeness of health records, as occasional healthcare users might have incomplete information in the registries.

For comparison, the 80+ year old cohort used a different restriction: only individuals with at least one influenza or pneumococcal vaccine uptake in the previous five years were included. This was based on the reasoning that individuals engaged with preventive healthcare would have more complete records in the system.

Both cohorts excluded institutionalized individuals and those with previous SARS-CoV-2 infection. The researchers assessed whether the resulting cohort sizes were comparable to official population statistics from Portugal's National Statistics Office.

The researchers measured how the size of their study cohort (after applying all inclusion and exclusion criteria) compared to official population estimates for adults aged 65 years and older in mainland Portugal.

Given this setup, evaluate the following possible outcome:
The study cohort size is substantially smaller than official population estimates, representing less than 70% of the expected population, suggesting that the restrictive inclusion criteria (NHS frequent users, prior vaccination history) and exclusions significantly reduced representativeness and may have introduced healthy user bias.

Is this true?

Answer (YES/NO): NO